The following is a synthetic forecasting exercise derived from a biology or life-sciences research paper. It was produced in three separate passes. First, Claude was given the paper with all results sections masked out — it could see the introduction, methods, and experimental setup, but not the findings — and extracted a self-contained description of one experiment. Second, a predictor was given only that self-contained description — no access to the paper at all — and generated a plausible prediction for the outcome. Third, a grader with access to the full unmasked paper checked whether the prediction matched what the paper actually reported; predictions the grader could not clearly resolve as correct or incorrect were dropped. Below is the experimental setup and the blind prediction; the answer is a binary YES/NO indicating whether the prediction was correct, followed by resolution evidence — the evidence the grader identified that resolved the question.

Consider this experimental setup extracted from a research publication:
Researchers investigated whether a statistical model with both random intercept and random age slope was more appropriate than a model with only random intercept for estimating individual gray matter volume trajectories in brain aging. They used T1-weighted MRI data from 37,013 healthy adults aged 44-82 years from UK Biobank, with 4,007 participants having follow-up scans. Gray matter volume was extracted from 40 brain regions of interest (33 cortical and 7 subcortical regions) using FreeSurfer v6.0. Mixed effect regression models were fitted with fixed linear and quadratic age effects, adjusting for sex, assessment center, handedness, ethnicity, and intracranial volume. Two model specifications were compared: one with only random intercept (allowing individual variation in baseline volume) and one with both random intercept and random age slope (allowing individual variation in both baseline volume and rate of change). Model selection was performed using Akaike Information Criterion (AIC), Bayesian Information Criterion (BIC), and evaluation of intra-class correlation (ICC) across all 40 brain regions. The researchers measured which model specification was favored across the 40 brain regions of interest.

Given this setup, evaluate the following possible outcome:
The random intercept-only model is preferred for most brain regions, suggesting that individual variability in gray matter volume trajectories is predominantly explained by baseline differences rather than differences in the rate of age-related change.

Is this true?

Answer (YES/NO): NO